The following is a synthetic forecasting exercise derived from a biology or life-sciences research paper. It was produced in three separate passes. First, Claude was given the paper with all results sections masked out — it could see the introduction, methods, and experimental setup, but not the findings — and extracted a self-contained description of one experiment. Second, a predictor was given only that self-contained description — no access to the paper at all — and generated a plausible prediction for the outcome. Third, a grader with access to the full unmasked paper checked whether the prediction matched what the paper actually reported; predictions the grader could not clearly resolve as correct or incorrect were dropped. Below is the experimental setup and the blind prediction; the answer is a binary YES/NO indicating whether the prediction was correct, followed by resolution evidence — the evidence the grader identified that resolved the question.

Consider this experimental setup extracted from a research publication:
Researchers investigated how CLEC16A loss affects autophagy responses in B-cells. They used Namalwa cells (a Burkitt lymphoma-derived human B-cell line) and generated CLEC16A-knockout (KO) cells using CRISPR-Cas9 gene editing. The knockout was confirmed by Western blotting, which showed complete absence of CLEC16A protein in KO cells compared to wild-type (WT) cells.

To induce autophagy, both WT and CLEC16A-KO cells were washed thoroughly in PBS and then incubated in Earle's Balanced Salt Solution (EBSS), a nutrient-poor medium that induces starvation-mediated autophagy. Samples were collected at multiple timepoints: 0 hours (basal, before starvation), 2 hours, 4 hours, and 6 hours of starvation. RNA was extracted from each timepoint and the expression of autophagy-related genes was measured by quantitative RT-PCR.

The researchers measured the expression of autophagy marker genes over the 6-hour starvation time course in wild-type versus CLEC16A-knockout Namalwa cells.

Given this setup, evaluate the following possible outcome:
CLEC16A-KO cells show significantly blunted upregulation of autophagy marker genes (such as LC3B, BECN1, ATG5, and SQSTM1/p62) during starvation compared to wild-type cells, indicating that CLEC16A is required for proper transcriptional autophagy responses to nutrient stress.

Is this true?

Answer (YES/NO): NO